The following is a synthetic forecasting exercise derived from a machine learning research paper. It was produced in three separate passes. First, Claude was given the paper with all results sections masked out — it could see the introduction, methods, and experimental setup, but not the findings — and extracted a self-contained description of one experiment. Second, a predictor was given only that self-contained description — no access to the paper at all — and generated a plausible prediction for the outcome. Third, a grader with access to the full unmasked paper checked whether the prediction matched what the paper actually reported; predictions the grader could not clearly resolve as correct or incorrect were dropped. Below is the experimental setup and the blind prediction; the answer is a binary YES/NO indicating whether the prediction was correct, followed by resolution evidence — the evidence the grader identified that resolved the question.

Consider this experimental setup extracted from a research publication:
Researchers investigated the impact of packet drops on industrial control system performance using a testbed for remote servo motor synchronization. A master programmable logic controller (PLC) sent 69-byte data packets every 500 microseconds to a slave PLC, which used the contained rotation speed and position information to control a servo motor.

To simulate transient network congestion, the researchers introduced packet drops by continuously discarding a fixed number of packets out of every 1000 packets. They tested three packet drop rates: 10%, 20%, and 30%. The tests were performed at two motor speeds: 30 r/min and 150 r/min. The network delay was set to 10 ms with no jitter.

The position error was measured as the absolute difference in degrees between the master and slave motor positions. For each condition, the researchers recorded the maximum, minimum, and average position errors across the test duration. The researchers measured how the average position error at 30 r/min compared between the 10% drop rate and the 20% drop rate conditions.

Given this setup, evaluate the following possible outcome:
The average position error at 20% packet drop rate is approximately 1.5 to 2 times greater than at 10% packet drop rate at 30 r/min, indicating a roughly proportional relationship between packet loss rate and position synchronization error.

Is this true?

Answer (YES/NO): NO